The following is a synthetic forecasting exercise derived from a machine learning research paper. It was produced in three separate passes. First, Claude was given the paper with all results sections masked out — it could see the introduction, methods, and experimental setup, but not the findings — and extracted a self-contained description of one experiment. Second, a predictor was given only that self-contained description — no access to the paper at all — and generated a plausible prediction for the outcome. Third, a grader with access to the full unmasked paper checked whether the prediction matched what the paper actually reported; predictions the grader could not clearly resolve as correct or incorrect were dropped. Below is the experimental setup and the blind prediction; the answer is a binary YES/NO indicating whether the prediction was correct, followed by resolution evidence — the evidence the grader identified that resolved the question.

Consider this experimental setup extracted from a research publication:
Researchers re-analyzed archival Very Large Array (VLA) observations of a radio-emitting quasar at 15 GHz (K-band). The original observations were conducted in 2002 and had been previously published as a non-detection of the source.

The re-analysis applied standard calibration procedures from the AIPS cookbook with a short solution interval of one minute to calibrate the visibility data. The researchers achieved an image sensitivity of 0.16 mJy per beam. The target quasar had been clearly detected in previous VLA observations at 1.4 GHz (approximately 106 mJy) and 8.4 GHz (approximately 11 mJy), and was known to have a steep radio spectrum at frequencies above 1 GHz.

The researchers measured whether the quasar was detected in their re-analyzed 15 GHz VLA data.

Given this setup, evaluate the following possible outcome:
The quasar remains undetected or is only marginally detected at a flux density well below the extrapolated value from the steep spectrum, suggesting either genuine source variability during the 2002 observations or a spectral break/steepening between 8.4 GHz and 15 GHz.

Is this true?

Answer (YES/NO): NO